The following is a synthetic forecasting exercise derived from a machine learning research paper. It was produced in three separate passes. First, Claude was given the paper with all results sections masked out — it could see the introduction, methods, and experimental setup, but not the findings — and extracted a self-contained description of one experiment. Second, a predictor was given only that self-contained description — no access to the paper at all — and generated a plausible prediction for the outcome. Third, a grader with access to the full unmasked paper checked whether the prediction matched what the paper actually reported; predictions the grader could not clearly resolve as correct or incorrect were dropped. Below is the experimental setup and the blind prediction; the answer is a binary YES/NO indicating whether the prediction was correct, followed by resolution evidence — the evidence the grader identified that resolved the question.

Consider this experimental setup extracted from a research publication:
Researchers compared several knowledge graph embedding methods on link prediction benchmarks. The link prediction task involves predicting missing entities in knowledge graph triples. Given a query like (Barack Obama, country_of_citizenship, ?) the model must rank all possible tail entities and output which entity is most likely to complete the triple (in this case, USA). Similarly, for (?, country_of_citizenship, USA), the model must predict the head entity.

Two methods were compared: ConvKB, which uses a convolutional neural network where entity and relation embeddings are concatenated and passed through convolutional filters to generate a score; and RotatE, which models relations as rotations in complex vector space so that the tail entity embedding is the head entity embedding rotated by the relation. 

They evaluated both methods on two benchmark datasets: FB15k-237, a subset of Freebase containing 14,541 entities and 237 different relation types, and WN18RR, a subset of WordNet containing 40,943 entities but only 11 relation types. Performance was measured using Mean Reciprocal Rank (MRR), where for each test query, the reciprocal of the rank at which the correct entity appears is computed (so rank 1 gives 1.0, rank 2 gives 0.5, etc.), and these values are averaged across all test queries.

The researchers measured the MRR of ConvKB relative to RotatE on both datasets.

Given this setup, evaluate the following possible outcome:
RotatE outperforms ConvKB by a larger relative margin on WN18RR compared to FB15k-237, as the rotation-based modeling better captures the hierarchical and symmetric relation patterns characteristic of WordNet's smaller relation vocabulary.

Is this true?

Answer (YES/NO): NO